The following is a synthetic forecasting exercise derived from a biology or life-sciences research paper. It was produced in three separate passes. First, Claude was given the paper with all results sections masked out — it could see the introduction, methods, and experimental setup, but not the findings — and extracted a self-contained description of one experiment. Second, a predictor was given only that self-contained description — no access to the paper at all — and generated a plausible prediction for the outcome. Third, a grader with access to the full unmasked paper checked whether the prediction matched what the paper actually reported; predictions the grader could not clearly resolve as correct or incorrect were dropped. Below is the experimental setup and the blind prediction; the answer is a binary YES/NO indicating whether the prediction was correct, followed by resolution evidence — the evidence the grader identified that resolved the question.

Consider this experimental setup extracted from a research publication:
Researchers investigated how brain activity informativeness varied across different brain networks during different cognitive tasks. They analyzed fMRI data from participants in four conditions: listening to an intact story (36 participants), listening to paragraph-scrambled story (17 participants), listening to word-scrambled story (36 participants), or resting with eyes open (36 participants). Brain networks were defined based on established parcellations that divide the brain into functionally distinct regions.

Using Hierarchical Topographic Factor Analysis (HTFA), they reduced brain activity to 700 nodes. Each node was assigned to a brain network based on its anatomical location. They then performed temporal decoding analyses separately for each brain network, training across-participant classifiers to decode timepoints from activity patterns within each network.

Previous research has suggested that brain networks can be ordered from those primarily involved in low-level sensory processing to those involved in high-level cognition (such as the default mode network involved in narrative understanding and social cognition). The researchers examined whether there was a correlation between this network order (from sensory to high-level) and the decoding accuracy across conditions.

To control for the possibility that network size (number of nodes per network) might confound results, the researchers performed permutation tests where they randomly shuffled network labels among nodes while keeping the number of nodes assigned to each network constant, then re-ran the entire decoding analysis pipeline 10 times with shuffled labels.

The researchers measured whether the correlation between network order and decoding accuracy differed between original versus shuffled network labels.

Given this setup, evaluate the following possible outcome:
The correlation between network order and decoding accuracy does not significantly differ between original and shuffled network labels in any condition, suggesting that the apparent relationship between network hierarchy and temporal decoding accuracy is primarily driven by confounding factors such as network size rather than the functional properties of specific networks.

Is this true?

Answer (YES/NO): NO